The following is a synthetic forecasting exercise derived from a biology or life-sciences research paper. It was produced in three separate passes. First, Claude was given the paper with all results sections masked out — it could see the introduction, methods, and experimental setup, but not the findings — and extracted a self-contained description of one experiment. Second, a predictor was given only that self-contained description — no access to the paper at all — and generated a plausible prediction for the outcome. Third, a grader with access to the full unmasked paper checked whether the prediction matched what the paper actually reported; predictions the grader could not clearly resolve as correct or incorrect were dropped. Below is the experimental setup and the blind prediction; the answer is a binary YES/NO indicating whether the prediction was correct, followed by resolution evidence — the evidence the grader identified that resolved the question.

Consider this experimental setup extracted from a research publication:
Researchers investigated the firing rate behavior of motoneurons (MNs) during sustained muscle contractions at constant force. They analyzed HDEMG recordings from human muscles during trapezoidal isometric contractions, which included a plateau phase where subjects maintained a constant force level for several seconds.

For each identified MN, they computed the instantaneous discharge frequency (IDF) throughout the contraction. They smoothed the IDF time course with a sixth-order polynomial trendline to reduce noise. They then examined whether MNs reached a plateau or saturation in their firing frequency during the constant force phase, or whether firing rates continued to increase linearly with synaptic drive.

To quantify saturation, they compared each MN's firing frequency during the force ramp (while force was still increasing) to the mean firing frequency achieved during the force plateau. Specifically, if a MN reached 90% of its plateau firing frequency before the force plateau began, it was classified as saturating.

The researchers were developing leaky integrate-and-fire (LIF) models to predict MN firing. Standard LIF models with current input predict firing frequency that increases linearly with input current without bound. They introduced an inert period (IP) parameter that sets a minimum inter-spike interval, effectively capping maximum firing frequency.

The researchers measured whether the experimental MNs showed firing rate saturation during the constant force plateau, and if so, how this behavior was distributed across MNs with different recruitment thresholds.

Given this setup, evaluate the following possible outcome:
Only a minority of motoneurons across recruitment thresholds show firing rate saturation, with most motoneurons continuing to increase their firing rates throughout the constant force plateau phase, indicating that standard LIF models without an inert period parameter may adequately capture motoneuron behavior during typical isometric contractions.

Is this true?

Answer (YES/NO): NO